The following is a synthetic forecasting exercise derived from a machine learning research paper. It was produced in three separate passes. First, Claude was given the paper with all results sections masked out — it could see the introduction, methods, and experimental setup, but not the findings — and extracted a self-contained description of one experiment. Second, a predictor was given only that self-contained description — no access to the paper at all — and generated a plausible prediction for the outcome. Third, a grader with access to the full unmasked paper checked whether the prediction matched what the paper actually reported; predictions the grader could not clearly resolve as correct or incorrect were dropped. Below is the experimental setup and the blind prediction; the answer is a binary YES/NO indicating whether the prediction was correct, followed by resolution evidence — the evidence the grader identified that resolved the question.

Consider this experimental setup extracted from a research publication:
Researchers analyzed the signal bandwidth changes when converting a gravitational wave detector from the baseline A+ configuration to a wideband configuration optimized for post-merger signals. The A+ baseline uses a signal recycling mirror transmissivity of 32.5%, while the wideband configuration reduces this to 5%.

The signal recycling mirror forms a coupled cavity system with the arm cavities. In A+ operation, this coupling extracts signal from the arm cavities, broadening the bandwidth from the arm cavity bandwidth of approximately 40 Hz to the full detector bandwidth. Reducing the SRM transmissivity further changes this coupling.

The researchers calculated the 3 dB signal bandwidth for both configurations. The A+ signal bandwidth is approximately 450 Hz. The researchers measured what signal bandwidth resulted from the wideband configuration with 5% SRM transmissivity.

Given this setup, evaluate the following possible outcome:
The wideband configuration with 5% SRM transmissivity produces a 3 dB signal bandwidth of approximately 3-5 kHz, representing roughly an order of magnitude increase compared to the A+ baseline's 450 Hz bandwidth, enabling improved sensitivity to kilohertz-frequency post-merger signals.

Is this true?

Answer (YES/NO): YES